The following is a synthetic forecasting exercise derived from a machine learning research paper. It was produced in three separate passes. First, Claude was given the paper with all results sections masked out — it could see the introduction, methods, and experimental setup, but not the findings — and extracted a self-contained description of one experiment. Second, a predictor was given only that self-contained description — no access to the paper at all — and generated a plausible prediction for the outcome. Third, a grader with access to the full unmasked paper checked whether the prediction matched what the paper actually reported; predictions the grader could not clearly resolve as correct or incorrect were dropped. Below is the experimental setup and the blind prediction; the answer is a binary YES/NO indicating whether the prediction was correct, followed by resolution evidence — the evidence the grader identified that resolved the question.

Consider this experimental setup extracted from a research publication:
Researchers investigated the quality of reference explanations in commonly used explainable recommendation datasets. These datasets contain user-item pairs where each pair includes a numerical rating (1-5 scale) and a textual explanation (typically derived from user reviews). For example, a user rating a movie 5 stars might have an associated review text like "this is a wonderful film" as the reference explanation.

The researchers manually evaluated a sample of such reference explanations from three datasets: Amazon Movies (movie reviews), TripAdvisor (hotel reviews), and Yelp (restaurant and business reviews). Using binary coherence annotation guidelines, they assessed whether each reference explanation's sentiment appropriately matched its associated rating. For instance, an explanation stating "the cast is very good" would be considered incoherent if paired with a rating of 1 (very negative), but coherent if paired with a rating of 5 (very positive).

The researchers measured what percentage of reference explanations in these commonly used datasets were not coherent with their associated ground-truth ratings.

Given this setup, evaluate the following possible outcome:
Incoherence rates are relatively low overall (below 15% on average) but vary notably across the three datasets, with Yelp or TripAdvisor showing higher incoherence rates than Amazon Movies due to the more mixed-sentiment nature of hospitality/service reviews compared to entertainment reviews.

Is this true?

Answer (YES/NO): NO